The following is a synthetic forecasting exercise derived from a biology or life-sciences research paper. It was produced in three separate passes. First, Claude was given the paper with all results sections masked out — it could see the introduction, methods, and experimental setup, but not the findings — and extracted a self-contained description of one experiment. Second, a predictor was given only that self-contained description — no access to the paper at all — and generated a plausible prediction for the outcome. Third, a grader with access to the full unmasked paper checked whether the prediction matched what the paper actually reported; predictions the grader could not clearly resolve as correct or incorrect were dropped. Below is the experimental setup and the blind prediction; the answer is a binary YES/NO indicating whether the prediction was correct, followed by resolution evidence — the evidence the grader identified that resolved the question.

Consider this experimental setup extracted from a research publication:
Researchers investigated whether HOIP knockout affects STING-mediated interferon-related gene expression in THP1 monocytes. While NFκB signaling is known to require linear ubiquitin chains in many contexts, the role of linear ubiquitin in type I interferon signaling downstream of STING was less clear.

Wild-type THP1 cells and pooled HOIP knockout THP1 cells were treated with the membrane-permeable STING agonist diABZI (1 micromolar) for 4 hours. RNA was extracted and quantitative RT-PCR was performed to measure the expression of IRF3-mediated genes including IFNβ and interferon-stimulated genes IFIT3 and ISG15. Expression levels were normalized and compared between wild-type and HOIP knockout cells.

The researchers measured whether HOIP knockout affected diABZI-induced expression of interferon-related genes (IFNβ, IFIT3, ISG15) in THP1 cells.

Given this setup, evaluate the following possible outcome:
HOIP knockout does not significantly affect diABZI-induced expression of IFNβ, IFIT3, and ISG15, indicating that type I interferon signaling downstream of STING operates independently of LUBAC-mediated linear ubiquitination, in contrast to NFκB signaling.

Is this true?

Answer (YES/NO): NO